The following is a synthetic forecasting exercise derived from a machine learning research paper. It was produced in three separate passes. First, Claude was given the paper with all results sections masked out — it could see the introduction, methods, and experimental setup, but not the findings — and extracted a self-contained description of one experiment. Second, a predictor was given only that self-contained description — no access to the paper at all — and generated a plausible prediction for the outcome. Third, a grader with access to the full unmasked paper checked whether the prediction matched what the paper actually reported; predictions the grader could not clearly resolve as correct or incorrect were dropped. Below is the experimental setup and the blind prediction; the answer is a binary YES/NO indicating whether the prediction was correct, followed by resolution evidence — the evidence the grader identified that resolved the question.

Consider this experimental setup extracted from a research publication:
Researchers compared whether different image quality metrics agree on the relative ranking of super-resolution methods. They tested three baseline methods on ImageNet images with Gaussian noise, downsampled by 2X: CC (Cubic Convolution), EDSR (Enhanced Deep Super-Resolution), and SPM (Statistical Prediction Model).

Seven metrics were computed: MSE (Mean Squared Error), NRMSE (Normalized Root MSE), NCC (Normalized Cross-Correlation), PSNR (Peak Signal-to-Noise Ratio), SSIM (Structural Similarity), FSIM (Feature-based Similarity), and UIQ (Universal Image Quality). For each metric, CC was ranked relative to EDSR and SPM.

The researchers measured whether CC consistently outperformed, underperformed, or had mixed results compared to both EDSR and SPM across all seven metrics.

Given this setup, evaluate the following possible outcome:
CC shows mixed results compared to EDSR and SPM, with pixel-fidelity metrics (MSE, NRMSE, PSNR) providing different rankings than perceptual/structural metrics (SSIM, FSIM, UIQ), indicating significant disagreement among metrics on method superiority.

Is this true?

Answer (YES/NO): NO